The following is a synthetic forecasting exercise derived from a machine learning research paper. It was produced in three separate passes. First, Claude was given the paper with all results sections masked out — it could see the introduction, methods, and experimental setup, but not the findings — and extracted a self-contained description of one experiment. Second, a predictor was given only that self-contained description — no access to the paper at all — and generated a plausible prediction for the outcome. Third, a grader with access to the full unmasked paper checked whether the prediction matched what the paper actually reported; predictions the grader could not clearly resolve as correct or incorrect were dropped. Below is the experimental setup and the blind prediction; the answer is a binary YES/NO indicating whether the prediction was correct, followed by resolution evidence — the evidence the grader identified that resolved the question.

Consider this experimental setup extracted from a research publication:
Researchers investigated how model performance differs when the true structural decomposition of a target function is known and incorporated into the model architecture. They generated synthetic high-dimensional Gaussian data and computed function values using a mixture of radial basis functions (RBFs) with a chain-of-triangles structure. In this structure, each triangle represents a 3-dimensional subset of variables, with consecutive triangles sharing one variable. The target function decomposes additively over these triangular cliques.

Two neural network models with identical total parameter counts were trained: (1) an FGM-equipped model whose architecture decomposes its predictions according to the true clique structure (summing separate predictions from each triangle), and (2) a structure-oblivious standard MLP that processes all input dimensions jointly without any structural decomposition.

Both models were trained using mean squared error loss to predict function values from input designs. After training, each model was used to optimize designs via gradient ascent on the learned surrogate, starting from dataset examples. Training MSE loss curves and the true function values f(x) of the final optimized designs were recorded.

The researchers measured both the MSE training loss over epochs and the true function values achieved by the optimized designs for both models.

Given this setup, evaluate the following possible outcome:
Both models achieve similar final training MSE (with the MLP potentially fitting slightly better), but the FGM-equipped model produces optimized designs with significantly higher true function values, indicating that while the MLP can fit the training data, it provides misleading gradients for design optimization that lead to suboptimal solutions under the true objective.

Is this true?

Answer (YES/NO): NO